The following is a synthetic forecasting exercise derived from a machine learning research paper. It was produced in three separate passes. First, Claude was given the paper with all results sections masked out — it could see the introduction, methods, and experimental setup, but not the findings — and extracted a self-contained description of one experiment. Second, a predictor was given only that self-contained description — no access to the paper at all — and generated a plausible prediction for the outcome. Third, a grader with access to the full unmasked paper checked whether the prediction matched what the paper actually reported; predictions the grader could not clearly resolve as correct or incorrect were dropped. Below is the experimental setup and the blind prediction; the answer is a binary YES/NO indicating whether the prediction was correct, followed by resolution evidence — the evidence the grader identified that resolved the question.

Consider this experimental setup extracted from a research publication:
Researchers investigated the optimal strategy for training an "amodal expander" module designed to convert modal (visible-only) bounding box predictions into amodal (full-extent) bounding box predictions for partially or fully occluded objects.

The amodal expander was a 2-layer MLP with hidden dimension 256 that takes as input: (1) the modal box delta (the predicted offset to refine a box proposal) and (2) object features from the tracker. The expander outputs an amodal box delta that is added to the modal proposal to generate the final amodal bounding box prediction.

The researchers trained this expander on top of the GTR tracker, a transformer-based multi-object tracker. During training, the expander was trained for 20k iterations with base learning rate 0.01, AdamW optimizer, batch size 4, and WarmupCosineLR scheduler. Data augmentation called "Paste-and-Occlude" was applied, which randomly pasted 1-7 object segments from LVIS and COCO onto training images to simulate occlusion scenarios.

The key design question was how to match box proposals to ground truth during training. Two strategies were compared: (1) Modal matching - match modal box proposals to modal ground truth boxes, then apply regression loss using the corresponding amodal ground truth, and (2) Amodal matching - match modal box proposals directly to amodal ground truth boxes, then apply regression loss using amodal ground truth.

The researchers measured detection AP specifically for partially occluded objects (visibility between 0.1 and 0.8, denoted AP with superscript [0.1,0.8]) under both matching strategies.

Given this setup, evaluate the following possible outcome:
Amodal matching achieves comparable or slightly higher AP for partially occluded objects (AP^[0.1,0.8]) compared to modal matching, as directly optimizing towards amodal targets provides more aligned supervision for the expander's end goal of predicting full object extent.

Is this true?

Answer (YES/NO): NO